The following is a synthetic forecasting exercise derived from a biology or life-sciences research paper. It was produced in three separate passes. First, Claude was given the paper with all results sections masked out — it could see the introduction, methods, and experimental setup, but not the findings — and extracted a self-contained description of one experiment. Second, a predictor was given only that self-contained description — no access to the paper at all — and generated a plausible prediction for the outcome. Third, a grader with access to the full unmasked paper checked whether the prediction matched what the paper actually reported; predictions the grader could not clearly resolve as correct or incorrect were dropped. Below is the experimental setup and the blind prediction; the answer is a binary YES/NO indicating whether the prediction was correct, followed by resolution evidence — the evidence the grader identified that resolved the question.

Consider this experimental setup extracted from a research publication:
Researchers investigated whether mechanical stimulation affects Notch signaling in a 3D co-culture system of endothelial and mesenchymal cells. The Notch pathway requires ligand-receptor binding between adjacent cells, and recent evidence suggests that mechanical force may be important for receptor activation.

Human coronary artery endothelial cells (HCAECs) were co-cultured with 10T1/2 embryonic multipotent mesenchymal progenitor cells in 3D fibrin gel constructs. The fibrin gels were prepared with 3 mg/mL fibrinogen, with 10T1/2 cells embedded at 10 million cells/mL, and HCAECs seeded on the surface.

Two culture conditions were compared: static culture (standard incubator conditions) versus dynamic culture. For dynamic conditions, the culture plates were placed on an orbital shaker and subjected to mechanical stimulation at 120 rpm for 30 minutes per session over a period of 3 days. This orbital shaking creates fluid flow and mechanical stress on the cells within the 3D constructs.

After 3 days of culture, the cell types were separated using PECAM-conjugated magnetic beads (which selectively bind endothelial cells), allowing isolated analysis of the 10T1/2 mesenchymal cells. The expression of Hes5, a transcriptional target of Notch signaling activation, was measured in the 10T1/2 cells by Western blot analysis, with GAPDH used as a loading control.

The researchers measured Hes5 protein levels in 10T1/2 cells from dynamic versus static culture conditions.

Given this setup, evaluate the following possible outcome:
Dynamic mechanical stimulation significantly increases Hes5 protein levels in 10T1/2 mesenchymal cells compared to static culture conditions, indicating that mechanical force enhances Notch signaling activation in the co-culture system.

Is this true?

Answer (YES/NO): NO